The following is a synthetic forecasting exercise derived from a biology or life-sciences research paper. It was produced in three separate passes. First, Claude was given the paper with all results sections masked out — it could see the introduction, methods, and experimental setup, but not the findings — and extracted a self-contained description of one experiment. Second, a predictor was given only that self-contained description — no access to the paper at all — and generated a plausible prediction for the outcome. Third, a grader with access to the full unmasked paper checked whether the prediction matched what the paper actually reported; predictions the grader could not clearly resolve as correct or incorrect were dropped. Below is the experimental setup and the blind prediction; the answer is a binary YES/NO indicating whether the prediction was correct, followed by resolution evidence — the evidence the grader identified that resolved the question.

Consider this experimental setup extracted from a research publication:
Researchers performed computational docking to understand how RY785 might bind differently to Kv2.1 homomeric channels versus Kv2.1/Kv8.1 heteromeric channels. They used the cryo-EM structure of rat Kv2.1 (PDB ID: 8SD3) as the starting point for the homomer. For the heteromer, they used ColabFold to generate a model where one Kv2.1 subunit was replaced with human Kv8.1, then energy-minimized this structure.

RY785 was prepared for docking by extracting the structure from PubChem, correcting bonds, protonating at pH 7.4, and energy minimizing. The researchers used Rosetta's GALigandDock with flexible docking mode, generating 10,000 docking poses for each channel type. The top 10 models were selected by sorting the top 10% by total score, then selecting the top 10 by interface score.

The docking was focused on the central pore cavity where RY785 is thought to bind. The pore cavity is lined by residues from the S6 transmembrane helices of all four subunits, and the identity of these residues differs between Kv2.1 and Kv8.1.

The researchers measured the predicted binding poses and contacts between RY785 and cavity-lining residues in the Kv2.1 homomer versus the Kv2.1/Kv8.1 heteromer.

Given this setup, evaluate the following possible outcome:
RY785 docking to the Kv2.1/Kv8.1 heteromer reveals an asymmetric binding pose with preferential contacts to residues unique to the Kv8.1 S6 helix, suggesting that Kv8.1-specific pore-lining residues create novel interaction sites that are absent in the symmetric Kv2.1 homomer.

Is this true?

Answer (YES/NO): NO